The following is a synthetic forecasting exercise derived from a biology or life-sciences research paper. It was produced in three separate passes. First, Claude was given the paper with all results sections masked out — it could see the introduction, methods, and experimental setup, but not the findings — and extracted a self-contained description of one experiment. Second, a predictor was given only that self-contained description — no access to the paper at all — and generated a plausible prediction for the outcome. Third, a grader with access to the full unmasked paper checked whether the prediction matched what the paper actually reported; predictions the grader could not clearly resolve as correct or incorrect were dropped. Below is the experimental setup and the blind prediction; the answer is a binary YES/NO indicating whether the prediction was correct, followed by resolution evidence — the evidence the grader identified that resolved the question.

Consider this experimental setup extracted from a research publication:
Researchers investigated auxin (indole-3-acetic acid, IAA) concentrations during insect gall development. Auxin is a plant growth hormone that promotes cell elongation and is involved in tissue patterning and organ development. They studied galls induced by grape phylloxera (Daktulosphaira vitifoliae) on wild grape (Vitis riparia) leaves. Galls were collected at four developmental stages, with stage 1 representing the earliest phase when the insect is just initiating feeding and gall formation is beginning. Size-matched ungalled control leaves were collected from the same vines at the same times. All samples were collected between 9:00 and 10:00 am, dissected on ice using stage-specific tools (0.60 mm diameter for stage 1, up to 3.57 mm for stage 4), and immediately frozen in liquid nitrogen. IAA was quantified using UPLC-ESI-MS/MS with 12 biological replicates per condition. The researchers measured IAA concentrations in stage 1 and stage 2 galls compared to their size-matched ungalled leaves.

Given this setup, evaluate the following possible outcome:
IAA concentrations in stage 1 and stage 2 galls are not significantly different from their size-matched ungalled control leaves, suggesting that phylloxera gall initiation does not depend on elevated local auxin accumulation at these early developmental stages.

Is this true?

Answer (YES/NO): NO